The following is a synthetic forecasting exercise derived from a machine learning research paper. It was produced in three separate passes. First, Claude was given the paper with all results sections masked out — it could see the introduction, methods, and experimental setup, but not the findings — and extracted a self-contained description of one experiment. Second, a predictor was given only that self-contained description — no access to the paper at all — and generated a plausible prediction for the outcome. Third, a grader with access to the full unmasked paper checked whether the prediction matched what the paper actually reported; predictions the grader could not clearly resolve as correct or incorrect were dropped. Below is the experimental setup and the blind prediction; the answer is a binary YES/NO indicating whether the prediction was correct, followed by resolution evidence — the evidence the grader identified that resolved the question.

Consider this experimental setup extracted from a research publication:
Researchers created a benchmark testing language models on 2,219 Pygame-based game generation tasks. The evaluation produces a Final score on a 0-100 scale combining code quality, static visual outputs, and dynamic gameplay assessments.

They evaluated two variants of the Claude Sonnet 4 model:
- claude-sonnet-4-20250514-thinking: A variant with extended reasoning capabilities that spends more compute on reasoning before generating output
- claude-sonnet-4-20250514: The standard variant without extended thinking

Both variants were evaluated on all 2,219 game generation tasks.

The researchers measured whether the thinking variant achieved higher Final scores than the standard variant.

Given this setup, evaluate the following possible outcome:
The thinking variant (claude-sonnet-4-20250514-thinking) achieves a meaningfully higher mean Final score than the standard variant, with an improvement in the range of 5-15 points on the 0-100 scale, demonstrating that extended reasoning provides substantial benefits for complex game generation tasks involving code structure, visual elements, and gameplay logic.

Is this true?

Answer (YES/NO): NO